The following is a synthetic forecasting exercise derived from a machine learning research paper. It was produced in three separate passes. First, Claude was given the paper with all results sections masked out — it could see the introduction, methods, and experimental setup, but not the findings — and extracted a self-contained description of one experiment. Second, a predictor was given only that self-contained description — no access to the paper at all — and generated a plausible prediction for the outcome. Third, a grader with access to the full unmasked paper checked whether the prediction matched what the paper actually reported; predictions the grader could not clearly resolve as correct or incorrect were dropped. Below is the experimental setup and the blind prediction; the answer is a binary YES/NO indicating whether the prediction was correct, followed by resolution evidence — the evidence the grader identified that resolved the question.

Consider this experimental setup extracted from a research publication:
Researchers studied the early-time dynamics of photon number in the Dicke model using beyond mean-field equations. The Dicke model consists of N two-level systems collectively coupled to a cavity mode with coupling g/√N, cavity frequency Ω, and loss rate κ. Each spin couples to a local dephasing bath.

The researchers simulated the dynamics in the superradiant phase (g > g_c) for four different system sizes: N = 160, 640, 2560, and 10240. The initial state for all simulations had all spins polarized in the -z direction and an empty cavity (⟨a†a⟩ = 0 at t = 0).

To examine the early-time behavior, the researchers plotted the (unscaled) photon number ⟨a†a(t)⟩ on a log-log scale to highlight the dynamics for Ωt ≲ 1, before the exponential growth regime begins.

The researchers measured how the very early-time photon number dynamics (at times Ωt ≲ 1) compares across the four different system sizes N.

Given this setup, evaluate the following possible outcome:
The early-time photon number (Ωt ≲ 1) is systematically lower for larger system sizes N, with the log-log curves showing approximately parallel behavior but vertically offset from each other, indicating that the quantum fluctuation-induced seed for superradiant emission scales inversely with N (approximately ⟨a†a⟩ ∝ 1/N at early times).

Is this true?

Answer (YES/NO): NO